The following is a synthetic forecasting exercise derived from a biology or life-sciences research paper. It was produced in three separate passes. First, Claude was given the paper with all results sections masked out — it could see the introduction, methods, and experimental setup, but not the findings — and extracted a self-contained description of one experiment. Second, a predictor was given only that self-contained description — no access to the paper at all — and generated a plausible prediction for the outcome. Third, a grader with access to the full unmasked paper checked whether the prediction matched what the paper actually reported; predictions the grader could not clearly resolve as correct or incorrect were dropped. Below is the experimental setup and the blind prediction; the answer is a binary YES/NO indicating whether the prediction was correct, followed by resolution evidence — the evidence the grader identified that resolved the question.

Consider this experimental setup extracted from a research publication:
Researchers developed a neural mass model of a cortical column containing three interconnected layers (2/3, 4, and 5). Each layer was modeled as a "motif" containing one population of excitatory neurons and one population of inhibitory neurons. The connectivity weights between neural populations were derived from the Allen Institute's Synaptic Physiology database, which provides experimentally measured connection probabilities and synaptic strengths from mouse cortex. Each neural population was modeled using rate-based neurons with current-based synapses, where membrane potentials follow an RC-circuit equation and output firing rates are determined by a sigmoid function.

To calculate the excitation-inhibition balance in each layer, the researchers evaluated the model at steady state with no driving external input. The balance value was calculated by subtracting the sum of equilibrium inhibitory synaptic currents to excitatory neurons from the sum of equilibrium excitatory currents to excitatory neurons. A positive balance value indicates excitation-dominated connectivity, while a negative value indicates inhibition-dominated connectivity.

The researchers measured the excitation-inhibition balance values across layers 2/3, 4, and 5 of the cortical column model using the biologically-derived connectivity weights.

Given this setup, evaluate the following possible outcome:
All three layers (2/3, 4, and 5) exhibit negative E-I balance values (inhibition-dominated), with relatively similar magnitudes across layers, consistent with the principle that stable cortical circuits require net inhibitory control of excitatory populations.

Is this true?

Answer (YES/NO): NO